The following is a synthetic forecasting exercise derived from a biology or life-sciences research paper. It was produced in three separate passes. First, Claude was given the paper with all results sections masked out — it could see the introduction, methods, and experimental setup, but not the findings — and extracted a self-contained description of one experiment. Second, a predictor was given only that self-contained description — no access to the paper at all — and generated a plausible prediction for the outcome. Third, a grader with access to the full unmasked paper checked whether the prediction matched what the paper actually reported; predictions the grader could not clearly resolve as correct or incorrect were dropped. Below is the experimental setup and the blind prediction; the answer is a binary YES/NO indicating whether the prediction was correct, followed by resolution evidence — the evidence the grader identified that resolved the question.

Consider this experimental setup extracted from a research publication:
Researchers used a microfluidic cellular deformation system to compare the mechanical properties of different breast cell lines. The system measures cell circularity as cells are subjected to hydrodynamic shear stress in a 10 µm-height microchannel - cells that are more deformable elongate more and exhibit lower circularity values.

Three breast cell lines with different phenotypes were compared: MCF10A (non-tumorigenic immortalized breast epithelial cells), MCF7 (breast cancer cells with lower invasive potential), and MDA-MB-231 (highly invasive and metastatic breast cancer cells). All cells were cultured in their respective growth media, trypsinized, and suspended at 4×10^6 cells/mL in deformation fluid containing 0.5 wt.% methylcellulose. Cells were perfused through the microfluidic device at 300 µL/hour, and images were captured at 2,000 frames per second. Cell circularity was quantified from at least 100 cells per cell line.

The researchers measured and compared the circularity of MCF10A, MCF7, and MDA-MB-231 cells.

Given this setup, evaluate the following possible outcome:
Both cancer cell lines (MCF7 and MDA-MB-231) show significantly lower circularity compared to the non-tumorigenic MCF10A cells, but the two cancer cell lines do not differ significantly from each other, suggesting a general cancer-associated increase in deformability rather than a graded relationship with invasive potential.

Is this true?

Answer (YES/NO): NO